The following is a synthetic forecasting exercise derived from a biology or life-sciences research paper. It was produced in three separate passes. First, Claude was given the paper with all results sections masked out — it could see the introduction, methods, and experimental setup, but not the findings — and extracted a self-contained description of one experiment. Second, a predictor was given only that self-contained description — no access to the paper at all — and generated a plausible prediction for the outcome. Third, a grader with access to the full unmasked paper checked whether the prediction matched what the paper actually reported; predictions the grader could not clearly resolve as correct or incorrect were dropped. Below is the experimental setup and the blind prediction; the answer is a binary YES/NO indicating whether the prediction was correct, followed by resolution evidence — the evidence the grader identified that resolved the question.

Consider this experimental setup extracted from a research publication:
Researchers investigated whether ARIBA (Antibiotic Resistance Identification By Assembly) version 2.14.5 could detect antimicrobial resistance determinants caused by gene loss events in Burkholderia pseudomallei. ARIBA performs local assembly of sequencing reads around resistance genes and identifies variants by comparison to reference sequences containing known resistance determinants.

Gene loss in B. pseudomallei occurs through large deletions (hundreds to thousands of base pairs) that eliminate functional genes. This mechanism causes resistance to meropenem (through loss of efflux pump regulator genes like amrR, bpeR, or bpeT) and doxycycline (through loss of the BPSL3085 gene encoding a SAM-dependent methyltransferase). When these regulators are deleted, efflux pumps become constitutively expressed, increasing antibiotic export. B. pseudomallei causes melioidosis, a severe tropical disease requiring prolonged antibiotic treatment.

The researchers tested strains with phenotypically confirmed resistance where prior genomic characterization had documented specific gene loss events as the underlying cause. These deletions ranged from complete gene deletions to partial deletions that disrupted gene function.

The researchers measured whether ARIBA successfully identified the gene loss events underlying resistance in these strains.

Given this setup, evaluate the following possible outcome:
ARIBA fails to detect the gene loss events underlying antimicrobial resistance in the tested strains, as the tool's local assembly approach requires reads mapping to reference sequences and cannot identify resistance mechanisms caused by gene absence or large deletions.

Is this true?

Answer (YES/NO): YES